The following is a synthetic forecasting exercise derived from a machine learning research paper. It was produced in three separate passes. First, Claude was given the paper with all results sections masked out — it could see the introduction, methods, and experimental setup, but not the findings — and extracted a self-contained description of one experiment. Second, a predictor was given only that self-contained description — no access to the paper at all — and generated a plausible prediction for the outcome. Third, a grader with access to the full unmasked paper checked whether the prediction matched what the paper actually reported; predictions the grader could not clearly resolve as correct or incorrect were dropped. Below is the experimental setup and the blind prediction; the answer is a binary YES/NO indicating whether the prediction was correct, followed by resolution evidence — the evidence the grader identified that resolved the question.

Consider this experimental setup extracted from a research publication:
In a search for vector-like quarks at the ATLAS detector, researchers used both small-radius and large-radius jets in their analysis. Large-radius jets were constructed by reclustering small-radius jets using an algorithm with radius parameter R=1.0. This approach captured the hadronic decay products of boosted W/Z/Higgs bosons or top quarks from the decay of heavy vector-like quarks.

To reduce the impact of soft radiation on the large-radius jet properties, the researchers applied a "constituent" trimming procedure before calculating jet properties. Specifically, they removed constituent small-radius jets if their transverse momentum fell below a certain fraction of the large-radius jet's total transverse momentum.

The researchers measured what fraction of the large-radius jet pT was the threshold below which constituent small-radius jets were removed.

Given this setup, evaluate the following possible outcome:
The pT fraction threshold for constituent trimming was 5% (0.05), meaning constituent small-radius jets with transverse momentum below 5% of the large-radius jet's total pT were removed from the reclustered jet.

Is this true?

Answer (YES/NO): YES